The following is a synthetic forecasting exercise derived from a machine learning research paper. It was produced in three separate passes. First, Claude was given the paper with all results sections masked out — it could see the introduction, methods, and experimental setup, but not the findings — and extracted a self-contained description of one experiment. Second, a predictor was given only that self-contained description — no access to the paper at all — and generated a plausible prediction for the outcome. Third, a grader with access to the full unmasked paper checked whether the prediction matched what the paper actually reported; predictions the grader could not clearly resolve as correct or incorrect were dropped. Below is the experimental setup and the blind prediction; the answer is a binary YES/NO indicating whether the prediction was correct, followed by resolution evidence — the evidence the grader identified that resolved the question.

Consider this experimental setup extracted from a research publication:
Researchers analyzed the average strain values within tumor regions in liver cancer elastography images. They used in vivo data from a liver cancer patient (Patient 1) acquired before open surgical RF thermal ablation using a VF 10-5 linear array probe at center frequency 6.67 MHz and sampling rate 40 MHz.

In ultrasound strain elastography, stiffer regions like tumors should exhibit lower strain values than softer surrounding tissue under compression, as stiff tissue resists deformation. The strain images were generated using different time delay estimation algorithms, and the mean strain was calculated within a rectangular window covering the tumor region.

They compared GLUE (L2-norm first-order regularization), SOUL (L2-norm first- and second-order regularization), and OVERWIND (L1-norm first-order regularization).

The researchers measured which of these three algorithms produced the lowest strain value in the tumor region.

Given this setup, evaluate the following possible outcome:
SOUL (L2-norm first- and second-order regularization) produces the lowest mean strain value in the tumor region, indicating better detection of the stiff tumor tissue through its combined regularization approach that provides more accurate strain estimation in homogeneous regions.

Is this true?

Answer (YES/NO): YES